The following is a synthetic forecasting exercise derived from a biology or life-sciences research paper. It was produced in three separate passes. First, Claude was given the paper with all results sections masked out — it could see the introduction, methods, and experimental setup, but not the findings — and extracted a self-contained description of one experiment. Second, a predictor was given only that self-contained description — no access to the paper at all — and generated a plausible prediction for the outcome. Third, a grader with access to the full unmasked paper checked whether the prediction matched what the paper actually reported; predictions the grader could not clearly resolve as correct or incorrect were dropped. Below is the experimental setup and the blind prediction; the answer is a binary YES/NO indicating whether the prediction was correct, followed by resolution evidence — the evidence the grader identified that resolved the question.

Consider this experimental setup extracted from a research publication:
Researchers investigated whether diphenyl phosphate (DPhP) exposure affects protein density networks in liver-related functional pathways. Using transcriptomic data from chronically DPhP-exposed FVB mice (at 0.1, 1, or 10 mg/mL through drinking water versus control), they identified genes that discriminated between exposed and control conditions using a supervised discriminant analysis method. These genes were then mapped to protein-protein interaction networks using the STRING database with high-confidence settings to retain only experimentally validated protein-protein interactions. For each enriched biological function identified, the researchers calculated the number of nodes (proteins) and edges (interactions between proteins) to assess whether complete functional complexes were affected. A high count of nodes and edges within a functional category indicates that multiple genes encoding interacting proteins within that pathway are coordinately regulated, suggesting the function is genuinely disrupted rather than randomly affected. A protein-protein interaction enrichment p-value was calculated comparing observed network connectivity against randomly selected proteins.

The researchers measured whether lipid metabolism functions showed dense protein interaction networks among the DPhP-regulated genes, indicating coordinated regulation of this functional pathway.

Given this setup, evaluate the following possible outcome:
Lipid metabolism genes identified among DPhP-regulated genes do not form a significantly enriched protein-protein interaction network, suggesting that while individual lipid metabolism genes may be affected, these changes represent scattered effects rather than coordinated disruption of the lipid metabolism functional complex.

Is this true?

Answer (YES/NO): NO